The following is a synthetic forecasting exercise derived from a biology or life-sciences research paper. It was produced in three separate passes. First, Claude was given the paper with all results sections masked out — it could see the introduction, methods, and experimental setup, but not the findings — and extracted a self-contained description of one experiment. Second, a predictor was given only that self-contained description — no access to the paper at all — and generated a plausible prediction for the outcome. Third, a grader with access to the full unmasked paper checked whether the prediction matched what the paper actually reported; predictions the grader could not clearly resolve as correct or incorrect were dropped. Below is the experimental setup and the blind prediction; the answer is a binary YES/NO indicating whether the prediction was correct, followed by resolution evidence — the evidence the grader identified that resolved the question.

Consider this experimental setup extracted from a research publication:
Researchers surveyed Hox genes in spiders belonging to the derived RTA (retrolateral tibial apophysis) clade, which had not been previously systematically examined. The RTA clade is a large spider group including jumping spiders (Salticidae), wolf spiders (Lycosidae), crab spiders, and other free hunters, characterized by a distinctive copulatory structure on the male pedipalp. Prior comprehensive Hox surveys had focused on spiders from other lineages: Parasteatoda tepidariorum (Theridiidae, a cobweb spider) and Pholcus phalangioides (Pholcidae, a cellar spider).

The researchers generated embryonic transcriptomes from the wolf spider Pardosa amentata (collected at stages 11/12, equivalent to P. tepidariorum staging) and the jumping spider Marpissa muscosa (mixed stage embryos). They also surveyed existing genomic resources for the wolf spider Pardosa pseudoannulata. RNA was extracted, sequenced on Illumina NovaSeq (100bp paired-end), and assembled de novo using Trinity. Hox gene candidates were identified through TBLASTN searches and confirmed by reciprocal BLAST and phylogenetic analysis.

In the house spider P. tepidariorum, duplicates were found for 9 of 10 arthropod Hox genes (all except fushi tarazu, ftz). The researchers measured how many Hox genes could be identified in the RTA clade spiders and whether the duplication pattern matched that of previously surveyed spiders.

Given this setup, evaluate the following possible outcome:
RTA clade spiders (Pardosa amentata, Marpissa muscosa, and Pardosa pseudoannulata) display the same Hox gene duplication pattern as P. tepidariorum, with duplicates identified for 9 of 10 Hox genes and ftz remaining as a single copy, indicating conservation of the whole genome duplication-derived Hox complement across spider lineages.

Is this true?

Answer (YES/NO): NO